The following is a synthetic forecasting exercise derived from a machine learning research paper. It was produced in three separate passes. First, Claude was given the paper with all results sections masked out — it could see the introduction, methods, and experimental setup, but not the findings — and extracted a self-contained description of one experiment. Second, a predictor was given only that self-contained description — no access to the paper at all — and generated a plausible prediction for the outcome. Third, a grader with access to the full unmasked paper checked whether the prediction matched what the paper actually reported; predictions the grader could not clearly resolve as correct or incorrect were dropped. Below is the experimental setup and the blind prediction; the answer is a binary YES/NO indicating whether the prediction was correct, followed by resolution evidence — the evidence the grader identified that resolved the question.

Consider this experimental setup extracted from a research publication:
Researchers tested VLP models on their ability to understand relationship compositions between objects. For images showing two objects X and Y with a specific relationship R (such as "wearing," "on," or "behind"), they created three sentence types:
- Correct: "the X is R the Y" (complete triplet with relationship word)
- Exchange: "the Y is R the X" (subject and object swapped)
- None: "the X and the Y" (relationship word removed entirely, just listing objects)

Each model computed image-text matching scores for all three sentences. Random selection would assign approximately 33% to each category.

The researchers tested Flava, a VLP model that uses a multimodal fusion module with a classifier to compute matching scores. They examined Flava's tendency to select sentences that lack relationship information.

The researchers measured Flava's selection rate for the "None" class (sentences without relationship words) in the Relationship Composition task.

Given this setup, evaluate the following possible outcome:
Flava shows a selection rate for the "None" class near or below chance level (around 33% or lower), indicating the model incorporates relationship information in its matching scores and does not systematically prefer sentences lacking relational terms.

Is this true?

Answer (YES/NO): NO